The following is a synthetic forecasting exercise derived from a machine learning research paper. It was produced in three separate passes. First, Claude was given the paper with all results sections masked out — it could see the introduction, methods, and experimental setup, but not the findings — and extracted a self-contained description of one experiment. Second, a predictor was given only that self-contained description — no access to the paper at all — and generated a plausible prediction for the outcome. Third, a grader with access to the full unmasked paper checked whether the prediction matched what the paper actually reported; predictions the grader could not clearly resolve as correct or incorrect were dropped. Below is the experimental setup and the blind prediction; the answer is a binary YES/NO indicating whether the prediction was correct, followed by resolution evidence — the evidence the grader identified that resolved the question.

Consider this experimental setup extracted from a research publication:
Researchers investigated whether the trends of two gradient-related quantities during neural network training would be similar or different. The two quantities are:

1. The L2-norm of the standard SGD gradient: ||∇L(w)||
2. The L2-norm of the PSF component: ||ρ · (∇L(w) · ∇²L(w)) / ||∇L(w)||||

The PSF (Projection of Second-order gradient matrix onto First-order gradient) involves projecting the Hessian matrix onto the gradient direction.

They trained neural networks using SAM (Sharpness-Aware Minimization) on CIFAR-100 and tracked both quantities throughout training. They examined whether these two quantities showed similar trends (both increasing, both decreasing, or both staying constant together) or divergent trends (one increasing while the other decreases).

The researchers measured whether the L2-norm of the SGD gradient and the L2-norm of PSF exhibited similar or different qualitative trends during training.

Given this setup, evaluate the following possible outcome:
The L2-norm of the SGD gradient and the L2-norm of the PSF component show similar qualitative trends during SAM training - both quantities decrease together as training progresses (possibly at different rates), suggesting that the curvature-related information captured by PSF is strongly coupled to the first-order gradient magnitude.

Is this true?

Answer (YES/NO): NO